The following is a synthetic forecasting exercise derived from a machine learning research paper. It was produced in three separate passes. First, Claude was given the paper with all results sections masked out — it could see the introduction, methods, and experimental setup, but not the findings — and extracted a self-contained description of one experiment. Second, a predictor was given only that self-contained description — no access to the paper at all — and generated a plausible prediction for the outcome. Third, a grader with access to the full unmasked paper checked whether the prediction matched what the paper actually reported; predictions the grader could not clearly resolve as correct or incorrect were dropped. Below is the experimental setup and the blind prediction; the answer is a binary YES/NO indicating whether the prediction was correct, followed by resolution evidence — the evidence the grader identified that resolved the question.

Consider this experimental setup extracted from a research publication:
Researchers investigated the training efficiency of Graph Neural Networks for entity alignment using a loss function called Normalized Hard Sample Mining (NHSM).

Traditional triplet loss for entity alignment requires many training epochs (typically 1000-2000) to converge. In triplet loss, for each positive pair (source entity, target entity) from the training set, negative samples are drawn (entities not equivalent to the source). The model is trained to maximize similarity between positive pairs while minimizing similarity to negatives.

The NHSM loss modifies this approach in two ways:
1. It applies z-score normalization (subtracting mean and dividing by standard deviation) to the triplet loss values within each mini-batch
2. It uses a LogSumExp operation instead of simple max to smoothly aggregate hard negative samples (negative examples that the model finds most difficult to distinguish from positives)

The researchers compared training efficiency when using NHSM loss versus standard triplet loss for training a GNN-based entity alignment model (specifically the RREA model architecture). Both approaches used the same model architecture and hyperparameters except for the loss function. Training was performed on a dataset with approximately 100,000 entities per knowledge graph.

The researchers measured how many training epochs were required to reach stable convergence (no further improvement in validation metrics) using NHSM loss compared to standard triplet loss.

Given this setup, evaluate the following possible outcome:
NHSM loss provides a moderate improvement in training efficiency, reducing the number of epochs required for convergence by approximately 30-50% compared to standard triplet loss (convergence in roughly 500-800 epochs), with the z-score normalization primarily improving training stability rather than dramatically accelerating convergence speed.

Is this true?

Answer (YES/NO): NO